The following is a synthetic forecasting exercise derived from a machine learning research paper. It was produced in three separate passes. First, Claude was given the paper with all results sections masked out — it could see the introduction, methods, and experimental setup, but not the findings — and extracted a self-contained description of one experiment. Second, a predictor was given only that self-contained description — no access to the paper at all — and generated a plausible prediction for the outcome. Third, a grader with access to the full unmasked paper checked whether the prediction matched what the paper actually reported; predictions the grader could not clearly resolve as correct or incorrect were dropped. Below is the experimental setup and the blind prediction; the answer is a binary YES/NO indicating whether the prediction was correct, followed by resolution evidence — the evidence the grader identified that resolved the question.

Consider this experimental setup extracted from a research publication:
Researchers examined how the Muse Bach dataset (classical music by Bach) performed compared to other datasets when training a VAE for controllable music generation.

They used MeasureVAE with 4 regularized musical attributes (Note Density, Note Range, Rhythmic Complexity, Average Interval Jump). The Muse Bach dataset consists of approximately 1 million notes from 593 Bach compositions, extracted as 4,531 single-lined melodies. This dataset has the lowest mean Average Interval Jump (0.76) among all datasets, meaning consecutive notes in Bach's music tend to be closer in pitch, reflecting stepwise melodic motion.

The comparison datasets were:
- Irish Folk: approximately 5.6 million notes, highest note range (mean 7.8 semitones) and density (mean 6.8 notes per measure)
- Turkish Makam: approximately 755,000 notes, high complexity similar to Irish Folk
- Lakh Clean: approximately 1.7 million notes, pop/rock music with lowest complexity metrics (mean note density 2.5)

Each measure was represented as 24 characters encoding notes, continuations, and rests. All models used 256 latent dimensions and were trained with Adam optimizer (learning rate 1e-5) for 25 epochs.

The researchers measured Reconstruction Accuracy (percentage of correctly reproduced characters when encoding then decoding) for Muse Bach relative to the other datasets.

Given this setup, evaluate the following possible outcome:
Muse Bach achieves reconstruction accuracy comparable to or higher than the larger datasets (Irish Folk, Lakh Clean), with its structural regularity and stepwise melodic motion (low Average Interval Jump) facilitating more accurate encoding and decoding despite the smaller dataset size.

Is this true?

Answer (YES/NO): NO